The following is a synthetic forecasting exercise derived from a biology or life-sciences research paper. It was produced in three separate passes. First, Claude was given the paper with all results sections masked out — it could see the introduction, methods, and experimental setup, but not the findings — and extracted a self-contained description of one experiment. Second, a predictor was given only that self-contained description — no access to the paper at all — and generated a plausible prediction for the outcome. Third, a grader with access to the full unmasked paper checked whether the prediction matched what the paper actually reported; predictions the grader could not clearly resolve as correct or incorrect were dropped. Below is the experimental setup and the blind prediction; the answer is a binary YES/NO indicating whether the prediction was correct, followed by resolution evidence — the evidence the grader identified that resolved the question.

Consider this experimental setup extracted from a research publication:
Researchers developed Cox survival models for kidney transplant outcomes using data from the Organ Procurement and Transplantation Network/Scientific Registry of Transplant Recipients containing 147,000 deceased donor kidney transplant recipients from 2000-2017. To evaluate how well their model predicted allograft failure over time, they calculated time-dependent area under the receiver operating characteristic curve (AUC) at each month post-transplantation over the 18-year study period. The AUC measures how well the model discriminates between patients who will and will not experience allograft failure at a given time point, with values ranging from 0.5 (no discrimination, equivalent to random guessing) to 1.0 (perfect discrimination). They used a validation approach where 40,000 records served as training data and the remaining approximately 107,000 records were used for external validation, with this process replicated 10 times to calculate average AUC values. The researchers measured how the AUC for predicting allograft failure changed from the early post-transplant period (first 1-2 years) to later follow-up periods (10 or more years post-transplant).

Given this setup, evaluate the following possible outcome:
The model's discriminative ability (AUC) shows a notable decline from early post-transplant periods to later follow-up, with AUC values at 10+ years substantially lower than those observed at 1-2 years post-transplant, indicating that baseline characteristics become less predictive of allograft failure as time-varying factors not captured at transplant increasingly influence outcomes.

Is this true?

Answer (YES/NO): NO